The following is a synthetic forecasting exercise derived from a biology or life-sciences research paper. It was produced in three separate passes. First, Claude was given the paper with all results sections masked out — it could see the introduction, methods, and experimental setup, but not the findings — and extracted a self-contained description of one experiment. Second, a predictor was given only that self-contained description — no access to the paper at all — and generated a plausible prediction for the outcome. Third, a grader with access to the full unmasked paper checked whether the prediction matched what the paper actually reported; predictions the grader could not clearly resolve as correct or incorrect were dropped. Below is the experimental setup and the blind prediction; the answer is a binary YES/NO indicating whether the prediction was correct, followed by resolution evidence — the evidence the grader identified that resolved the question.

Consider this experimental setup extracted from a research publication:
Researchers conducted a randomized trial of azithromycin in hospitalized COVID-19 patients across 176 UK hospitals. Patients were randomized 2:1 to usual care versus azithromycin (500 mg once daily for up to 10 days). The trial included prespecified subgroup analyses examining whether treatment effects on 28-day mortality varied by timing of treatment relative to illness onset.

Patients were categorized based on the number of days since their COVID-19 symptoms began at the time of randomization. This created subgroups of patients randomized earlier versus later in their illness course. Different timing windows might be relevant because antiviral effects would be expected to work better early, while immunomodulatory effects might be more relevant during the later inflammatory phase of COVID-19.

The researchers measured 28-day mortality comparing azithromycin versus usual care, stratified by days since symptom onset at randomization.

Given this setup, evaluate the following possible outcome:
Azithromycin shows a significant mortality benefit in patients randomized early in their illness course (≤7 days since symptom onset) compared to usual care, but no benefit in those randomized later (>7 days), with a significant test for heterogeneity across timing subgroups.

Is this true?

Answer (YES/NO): NO